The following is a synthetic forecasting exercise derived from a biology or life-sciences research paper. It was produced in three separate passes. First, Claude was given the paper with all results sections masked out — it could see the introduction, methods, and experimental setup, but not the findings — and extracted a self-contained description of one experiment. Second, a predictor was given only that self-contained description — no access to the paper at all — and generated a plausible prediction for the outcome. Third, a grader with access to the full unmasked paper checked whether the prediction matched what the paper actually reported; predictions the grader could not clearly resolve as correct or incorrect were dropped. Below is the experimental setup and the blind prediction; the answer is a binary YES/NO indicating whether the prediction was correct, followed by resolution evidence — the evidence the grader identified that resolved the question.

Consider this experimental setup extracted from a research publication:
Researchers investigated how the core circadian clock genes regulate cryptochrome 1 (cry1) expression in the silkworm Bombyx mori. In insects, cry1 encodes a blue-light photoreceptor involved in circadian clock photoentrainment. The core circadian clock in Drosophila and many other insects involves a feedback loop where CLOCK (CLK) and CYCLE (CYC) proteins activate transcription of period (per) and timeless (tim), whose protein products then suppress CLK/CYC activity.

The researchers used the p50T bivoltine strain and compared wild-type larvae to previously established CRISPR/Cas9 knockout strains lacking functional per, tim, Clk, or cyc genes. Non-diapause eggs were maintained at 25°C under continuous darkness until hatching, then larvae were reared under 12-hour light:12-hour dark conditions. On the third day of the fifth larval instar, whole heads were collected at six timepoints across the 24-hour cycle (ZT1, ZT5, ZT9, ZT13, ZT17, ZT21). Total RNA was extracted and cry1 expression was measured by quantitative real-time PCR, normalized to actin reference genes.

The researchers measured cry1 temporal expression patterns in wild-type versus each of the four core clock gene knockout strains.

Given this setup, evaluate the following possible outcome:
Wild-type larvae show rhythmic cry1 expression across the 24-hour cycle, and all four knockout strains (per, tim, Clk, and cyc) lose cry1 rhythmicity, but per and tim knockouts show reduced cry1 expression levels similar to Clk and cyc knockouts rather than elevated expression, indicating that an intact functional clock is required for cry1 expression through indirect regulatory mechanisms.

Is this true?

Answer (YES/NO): NO